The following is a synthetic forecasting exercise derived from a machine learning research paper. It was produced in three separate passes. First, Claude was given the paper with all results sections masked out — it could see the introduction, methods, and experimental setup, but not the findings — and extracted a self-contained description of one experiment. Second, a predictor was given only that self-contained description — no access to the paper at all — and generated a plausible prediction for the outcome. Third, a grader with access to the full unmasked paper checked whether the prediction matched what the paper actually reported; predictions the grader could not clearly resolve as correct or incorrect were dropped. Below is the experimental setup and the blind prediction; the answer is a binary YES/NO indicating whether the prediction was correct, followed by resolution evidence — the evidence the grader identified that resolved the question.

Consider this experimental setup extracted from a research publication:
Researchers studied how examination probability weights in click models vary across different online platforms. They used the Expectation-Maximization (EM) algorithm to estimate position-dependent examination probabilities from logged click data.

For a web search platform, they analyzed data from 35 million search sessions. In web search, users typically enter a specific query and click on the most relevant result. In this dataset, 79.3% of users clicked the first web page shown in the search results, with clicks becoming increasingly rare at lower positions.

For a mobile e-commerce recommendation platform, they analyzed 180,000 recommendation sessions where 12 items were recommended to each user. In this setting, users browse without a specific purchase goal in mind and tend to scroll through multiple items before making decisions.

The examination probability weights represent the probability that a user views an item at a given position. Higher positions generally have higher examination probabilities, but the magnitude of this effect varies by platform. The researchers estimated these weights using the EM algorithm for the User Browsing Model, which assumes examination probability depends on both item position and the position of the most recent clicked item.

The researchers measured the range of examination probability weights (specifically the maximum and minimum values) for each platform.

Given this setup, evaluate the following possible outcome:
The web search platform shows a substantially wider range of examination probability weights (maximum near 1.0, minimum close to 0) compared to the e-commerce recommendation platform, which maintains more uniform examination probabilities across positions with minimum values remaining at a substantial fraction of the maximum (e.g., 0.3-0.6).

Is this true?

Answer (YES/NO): NO